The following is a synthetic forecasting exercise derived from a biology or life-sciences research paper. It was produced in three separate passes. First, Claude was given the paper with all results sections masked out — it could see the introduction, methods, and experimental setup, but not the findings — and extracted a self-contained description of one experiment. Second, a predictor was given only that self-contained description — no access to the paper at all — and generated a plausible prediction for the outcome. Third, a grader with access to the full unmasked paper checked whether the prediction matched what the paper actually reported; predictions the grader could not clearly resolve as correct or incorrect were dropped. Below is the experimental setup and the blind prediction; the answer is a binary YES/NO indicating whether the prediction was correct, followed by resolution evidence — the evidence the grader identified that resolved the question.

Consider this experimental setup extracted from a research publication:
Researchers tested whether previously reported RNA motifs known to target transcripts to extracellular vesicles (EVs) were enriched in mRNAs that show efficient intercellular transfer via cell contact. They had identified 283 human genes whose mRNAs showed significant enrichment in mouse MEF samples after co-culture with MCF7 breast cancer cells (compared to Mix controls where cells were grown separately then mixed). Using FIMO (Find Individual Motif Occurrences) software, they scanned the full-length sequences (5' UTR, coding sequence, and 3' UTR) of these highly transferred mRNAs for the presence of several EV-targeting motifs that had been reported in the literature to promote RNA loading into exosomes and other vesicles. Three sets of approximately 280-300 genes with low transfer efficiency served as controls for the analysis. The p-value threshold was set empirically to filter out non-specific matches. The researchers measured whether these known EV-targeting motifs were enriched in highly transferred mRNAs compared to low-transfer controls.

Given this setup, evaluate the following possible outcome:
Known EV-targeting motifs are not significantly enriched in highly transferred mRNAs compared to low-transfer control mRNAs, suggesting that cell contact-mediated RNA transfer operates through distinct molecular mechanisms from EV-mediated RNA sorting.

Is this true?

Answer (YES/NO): YES